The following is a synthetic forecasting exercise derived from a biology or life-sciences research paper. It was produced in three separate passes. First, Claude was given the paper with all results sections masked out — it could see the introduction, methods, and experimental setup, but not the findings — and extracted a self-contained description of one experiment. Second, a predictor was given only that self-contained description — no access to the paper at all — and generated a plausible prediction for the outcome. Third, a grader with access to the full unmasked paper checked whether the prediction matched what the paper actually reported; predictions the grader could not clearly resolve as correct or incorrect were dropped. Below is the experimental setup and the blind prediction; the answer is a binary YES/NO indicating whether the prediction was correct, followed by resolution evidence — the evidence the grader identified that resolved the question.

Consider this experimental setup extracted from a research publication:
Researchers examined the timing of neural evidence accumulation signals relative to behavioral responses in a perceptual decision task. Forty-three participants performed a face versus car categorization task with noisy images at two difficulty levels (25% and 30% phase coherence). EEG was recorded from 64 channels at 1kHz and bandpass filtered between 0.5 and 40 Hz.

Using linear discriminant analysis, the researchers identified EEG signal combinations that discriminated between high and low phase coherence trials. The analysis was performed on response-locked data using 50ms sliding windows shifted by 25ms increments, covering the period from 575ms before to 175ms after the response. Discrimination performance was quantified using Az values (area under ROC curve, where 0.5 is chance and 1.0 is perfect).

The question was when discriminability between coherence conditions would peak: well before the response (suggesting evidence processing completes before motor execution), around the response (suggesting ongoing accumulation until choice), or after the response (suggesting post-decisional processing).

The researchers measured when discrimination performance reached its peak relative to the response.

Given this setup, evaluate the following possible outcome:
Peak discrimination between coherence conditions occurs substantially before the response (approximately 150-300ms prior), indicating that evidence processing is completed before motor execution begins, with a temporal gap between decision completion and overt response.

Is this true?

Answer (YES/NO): NO